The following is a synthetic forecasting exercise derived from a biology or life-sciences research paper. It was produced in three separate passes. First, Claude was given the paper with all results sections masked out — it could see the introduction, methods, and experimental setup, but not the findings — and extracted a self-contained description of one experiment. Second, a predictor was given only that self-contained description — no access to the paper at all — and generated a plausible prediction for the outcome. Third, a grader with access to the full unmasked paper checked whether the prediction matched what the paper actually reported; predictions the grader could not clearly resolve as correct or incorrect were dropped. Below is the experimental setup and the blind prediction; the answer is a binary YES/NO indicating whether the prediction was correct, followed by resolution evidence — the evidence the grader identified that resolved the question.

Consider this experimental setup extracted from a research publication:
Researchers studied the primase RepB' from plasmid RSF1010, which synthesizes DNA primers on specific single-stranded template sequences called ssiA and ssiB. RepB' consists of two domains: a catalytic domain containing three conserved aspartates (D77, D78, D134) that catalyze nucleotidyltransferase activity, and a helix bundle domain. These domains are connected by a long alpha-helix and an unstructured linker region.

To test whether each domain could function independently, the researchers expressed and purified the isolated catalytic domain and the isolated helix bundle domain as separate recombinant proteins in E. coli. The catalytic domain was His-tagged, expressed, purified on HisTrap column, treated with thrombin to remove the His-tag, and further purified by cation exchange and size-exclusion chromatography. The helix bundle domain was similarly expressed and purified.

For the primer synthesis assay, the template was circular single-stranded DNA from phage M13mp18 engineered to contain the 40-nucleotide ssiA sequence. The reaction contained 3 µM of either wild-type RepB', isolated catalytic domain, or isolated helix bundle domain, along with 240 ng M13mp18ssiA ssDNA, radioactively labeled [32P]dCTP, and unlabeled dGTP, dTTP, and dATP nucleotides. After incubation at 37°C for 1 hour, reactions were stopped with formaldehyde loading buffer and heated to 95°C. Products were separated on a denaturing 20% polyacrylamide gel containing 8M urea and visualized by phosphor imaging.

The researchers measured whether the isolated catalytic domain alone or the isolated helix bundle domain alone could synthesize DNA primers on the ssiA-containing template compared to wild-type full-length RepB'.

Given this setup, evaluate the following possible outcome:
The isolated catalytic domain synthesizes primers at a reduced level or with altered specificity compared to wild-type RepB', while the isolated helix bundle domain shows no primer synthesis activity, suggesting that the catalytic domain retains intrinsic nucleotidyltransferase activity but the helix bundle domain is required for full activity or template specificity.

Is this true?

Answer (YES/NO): NO